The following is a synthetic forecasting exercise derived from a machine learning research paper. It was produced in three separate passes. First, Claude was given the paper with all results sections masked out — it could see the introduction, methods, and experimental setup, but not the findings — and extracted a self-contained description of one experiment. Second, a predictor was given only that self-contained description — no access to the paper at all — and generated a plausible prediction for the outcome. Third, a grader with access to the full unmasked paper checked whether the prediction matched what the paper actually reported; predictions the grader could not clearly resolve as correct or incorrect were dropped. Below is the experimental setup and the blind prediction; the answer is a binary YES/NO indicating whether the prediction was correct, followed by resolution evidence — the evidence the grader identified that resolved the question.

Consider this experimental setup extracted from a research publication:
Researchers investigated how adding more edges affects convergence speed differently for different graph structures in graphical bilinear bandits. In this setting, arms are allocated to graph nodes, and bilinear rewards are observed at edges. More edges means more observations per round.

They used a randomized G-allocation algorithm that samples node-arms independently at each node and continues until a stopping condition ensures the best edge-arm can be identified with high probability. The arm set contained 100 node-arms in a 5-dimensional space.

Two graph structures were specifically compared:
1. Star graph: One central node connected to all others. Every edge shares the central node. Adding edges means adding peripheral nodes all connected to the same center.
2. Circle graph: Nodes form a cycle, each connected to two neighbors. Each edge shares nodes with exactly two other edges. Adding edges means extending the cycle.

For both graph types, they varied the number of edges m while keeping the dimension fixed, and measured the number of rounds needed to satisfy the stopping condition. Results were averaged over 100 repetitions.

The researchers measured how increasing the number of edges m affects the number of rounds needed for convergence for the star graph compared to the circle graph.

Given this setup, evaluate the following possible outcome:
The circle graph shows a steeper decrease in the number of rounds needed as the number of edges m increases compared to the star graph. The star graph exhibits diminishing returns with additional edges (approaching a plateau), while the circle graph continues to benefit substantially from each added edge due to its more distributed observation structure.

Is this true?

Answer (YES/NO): NO